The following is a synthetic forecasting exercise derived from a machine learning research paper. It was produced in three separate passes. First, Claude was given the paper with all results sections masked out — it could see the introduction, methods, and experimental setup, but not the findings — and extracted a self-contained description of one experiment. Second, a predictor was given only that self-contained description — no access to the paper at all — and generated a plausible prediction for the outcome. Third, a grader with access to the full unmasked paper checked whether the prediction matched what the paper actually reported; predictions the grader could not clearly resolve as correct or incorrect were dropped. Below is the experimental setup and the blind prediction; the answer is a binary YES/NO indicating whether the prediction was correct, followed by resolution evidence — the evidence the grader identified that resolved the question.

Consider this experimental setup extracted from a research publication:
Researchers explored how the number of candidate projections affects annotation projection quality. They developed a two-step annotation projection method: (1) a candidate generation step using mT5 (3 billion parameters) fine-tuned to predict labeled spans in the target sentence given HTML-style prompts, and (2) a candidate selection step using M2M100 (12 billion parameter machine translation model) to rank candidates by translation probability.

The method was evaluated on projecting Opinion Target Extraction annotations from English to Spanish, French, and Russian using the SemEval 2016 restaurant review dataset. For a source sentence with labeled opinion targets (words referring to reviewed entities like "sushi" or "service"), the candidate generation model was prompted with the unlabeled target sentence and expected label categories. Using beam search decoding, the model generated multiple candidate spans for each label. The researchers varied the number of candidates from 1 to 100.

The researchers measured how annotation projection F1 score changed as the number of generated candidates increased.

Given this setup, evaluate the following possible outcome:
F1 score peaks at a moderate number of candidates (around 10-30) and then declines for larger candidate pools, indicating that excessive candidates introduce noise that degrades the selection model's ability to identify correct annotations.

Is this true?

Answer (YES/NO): NO